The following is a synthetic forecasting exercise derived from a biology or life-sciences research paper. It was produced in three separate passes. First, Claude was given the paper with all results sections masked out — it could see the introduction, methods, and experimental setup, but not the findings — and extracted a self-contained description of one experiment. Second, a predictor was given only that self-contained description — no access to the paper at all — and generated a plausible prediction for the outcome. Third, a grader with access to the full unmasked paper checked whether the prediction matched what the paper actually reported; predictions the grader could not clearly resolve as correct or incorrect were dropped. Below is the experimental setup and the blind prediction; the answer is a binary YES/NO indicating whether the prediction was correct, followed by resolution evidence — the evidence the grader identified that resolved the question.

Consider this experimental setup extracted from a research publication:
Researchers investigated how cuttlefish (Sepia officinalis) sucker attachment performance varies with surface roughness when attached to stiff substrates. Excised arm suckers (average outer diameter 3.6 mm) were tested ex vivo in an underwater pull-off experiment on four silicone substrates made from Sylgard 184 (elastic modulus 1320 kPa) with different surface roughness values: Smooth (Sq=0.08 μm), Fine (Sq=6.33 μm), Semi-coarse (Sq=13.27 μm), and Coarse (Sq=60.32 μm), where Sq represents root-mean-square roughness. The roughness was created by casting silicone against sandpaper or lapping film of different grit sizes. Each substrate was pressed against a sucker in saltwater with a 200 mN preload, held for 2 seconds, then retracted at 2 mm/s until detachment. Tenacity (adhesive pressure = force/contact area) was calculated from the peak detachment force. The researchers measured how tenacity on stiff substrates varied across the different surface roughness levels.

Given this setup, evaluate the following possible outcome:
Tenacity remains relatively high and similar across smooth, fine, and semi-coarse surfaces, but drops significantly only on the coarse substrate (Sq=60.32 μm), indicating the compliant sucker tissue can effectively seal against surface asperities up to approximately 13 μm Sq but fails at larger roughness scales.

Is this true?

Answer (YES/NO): NO